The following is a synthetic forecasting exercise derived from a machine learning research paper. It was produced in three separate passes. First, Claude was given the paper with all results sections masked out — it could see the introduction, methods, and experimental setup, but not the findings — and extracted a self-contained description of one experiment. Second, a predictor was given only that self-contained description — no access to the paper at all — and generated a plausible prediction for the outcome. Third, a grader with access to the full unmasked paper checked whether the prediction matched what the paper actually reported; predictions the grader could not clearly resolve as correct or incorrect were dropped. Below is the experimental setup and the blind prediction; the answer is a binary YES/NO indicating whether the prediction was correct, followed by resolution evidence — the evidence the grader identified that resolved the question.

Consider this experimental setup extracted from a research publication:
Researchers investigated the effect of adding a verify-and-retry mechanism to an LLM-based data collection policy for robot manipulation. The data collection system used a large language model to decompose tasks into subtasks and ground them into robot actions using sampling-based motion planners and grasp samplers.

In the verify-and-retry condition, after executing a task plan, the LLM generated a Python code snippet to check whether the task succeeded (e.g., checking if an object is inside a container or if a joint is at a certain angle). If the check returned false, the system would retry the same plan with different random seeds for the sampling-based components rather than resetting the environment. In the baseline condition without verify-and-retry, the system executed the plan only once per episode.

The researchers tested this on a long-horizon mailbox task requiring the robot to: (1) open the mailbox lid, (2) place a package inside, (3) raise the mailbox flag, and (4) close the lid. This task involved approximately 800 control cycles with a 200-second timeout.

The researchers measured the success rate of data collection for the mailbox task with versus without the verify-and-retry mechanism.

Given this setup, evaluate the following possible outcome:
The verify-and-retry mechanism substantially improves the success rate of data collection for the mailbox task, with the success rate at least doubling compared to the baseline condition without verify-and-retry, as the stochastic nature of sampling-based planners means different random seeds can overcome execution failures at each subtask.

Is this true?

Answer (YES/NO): YES